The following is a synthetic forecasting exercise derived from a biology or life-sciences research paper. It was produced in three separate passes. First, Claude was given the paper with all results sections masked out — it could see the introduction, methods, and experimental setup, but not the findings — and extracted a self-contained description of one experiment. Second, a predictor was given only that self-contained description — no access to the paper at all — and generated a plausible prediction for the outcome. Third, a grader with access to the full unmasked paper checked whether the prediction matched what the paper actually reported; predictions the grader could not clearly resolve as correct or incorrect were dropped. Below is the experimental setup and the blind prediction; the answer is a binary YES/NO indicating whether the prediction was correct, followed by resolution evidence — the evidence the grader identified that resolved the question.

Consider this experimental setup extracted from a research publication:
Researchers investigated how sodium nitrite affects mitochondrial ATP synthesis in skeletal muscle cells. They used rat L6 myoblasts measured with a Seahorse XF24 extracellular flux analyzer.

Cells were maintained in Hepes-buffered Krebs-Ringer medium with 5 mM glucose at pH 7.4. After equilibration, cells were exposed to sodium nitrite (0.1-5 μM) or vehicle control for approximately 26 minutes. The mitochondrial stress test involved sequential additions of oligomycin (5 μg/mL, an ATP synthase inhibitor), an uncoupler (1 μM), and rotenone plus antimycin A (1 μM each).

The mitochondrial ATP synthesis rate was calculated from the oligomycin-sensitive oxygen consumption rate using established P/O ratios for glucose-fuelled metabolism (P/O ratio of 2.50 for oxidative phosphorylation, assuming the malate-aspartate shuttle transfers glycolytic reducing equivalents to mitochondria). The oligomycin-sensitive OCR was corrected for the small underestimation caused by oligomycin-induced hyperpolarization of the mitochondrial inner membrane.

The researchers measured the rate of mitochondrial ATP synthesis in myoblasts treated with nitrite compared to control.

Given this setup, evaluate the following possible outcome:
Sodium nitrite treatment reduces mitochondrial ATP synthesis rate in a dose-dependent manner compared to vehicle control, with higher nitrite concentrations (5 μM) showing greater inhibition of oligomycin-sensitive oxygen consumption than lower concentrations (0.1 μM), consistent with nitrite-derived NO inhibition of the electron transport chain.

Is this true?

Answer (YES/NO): NO